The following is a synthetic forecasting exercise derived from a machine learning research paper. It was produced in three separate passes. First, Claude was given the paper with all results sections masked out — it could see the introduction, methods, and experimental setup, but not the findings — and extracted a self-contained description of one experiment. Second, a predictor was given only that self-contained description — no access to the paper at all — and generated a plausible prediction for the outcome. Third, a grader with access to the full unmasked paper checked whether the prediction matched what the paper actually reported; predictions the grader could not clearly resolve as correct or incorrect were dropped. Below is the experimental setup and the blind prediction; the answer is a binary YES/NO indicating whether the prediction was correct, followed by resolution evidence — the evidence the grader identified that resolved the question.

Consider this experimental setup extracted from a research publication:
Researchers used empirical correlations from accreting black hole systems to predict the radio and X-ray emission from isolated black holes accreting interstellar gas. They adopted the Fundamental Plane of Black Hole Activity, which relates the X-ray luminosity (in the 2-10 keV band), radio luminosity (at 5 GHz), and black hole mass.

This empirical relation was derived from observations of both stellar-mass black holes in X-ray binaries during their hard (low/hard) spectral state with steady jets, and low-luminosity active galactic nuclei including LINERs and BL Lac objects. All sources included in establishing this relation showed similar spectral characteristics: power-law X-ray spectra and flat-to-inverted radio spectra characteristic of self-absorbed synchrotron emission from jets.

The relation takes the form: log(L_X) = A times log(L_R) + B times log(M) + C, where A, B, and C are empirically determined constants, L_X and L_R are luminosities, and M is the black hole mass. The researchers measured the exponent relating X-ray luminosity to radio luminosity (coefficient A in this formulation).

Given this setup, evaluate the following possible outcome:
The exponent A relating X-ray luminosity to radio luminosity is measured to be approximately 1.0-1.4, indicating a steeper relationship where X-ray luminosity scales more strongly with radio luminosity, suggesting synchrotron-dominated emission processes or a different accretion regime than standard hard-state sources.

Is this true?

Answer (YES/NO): NO